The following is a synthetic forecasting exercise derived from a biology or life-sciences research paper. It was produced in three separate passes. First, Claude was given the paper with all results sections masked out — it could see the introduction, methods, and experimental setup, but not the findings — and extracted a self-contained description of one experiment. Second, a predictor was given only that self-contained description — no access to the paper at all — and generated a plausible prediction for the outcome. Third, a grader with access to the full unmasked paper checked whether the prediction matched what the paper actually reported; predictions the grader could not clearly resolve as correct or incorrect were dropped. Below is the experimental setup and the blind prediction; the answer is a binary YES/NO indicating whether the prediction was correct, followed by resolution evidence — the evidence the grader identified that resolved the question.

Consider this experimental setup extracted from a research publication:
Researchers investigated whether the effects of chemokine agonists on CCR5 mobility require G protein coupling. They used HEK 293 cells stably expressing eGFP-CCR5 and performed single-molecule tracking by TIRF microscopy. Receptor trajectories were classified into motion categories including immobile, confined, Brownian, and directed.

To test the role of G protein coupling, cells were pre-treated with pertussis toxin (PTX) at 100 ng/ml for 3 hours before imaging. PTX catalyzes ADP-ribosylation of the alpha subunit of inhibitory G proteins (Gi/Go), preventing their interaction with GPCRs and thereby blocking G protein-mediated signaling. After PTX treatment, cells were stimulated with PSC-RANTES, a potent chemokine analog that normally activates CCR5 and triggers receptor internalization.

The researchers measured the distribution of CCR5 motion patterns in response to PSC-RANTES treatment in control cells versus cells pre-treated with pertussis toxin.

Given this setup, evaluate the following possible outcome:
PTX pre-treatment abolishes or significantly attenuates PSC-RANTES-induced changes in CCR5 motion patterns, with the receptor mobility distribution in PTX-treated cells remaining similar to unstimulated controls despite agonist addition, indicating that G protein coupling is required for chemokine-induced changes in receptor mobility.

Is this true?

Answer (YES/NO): NO